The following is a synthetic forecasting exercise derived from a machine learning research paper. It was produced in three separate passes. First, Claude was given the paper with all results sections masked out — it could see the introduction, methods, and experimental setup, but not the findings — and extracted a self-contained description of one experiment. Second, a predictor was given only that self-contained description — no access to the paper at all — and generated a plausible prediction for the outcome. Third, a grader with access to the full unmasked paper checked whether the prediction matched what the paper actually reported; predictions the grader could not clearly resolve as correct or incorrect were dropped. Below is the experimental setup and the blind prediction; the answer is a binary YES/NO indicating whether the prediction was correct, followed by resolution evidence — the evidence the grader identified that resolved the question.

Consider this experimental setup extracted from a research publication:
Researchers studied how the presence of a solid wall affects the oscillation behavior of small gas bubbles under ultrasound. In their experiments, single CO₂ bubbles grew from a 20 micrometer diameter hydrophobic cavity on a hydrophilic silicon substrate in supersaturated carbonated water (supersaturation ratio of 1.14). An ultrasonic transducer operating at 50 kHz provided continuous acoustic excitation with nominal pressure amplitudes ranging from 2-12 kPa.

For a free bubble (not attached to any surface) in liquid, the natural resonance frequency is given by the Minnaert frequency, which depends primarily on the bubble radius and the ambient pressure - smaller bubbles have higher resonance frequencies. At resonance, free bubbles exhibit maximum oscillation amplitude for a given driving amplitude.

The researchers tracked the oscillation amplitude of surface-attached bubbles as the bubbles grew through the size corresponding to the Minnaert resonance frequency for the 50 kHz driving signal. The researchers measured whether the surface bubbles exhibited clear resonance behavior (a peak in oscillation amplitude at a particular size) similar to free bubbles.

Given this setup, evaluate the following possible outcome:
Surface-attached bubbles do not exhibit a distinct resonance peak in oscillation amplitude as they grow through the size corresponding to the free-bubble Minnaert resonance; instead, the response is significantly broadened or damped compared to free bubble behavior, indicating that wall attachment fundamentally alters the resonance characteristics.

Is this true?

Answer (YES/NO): NO